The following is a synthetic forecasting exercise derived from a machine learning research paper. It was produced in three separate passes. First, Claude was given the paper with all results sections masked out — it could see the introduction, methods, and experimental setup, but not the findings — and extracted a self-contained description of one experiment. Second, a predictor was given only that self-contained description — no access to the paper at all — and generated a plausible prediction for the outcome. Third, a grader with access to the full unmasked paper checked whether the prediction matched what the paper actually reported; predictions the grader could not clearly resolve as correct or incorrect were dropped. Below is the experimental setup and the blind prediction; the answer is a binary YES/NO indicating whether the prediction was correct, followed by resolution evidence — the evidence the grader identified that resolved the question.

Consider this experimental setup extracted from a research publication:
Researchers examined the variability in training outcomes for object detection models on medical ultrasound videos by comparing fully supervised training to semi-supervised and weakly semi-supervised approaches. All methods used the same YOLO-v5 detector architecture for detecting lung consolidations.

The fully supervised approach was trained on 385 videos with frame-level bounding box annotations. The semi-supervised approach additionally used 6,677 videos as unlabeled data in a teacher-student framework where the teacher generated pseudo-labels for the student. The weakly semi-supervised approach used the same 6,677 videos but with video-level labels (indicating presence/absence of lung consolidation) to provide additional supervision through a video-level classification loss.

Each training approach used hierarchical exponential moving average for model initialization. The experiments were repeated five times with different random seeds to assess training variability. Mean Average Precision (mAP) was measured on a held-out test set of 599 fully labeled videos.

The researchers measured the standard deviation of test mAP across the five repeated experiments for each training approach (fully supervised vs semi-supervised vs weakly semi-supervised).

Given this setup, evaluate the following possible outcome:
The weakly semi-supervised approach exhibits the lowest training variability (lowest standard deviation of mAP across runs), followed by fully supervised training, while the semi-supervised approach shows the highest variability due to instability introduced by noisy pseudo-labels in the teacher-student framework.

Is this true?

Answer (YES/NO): NO